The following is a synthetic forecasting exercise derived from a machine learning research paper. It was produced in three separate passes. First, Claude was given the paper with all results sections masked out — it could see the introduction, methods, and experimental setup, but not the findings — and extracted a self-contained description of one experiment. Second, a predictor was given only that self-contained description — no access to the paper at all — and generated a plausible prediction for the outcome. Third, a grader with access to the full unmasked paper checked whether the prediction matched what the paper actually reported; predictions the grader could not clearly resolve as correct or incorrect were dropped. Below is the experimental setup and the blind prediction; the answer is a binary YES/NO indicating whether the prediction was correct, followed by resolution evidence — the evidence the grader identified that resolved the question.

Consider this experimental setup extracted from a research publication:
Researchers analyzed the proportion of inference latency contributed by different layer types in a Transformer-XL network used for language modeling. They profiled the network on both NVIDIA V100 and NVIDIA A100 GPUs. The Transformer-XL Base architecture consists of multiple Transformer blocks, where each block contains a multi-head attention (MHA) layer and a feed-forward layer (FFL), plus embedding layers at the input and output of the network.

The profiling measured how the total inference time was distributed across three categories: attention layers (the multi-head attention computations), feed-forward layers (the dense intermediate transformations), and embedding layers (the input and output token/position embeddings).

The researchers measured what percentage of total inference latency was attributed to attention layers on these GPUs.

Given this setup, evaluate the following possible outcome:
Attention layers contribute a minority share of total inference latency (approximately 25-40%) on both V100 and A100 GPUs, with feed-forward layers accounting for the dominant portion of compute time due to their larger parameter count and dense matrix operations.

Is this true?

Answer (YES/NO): NO